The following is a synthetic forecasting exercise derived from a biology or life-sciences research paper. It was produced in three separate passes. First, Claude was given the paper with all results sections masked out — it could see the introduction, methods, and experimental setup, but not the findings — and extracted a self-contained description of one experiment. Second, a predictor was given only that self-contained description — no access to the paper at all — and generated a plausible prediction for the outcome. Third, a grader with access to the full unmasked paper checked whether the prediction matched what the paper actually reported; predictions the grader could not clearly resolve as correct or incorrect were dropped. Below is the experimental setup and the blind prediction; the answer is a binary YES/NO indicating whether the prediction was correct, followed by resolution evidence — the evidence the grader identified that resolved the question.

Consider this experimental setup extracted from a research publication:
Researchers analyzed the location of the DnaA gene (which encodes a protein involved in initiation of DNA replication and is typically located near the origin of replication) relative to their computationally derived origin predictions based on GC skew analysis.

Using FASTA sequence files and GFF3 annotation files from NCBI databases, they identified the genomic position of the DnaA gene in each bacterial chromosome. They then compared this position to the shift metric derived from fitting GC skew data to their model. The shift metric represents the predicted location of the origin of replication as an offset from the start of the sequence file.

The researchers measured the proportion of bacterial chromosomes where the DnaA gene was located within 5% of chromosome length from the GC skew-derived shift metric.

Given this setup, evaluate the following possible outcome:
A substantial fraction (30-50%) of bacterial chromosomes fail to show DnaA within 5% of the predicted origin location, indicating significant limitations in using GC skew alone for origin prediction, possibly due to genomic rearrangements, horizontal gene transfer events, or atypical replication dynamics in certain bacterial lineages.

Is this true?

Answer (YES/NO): NO